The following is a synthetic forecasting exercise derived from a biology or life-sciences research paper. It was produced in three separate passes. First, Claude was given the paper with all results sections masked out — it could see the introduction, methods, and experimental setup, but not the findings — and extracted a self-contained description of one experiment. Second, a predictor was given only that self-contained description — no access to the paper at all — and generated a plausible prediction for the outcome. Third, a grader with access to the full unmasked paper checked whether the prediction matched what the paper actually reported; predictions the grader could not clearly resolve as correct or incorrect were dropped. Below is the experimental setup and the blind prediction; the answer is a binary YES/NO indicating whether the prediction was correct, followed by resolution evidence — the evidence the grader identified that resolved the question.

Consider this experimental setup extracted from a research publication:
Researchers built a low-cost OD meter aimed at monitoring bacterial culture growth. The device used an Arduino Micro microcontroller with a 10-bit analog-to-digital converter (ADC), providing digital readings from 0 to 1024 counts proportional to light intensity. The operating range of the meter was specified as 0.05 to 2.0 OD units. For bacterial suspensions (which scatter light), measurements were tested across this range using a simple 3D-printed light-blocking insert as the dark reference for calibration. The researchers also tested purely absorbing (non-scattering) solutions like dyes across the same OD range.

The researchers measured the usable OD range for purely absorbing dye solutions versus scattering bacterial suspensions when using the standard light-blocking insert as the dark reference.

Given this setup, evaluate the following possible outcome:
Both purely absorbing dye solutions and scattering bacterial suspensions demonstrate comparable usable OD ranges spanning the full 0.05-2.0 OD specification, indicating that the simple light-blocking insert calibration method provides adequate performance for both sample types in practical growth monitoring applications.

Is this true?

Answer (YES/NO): NO